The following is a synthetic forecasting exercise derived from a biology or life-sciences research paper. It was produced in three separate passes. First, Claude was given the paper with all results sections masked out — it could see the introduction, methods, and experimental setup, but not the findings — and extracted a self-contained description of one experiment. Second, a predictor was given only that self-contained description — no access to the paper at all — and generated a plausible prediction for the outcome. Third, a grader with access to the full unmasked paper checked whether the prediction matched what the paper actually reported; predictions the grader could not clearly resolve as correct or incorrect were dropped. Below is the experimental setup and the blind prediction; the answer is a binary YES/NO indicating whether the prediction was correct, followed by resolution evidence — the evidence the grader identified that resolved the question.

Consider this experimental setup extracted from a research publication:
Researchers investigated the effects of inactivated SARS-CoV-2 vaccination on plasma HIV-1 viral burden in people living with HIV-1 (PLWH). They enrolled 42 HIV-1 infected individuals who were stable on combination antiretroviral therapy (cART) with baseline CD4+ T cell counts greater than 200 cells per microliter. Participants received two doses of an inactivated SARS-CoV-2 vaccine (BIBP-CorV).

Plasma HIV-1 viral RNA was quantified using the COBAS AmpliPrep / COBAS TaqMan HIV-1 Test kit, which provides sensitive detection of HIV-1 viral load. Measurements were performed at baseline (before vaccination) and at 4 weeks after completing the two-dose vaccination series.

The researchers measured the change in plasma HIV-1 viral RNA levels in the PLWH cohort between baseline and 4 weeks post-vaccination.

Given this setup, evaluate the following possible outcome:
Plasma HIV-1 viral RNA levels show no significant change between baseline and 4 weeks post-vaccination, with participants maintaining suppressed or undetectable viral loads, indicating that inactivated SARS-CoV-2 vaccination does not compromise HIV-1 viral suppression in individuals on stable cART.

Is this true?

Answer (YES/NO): NO